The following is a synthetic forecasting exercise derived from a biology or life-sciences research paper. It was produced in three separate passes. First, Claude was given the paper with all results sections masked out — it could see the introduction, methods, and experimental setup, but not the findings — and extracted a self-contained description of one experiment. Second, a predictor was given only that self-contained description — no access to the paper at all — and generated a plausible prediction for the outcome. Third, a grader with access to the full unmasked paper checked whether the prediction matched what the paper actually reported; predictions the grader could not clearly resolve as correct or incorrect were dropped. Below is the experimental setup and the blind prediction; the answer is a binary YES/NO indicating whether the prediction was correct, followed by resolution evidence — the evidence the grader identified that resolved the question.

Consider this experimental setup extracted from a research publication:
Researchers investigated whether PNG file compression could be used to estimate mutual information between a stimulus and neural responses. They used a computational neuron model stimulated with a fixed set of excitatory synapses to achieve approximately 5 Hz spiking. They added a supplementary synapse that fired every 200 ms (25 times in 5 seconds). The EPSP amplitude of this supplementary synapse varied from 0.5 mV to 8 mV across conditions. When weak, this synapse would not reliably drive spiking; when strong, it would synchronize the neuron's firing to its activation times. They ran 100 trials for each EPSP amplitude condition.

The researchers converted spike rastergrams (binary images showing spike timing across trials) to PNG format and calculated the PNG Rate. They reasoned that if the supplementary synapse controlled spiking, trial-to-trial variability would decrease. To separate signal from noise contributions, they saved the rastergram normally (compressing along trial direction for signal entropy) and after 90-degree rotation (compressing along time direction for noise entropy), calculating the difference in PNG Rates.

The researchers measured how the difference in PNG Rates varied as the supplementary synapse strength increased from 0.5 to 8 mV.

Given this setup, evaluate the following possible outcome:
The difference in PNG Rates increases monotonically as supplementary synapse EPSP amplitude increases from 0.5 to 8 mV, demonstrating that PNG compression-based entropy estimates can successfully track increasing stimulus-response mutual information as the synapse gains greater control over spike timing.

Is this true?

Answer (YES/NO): NO